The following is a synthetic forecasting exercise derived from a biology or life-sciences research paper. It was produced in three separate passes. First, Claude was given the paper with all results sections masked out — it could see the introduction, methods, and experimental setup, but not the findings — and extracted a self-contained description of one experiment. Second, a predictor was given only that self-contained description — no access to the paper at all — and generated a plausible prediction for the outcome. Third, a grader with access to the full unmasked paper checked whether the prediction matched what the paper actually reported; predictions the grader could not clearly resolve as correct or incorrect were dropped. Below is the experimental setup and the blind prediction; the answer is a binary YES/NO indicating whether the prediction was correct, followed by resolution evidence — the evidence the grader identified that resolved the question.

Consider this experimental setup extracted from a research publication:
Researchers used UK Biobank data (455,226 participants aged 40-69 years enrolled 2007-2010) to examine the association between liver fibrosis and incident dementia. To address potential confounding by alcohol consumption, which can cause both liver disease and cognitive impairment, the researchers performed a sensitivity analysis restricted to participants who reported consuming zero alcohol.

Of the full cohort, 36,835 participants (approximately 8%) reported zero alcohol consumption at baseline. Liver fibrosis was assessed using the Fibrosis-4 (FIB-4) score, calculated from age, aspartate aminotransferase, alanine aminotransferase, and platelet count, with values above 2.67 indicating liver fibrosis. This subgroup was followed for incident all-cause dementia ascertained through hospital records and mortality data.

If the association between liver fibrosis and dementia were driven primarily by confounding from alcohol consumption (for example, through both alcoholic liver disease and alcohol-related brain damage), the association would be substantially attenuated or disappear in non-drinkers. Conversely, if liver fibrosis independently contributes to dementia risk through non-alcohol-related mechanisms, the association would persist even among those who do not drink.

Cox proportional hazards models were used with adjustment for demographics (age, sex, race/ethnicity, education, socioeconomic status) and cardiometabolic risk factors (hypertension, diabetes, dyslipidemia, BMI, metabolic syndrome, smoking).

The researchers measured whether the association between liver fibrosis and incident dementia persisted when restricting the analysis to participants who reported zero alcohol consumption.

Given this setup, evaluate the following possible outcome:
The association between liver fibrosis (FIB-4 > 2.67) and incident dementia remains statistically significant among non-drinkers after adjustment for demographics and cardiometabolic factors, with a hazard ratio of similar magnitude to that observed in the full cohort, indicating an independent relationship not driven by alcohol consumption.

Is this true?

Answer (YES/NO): YES